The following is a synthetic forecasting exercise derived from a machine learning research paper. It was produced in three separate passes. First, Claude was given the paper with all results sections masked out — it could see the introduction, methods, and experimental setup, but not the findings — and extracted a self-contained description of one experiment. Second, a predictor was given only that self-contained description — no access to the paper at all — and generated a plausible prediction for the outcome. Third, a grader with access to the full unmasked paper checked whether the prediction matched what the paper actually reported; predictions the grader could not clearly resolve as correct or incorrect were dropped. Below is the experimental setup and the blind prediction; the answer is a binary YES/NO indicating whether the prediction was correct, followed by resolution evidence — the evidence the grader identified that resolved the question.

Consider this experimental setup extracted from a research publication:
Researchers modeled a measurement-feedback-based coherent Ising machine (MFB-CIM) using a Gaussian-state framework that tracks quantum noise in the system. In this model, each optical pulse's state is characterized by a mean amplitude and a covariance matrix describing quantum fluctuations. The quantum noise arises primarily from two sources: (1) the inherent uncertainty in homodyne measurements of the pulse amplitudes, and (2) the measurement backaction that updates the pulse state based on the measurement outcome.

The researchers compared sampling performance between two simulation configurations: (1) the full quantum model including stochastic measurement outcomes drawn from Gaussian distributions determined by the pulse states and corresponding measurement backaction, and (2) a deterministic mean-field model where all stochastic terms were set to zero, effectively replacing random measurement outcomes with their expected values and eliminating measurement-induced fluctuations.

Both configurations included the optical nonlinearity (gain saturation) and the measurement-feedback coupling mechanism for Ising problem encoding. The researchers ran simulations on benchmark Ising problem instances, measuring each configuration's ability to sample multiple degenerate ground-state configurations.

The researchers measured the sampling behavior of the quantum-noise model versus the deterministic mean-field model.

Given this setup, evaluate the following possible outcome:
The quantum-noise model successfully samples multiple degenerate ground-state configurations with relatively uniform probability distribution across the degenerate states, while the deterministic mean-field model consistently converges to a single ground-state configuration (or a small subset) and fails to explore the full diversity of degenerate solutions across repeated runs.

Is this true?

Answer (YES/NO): NO